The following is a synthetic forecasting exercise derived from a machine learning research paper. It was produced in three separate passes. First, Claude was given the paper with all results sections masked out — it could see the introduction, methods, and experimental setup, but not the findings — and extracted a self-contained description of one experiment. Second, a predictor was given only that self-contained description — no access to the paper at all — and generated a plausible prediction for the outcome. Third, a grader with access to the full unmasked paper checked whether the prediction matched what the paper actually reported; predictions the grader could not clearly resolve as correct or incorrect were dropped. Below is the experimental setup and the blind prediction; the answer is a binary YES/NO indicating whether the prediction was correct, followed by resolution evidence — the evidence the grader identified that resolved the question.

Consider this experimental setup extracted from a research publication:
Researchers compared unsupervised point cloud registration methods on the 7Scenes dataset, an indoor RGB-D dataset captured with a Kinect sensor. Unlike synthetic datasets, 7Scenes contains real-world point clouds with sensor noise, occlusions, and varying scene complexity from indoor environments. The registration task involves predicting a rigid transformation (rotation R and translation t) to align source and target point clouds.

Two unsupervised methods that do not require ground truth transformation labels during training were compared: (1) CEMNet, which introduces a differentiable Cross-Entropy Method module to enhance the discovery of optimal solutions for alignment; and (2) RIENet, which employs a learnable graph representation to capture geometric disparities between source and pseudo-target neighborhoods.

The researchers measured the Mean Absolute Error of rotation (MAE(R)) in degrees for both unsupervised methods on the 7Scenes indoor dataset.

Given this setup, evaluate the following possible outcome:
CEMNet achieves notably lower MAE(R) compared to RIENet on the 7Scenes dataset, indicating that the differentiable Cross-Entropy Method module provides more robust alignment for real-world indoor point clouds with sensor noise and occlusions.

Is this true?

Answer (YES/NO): NO